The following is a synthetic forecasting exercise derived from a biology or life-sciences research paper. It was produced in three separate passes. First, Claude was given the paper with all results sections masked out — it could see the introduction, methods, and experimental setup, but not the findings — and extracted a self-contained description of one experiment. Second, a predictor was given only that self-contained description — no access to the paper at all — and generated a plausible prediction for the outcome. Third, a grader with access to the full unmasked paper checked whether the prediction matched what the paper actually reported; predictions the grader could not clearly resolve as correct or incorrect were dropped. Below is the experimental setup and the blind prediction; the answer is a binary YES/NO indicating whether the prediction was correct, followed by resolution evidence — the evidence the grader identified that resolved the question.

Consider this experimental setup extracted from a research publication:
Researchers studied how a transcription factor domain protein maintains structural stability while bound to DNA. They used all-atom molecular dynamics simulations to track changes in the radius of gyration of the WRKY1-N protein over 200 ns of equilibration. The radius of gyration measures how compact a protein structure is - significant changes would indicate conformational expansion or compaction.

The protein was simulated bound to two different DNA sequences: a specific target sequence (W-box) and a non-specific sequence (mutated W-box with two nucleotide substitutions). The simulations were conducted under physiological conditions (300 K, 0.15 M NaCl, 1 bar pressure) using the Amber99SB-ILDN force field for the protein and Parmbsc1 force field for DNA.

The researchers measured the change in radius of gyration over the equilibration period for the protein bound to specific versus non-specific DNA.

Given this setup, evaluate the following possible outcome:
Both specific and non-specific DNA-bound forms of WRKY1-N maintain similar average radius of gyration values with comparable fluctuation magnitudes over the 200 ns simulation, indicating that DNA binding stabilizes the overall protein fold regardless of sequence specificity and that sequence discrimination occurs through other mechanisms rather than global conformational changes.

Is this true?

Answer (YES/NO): YES